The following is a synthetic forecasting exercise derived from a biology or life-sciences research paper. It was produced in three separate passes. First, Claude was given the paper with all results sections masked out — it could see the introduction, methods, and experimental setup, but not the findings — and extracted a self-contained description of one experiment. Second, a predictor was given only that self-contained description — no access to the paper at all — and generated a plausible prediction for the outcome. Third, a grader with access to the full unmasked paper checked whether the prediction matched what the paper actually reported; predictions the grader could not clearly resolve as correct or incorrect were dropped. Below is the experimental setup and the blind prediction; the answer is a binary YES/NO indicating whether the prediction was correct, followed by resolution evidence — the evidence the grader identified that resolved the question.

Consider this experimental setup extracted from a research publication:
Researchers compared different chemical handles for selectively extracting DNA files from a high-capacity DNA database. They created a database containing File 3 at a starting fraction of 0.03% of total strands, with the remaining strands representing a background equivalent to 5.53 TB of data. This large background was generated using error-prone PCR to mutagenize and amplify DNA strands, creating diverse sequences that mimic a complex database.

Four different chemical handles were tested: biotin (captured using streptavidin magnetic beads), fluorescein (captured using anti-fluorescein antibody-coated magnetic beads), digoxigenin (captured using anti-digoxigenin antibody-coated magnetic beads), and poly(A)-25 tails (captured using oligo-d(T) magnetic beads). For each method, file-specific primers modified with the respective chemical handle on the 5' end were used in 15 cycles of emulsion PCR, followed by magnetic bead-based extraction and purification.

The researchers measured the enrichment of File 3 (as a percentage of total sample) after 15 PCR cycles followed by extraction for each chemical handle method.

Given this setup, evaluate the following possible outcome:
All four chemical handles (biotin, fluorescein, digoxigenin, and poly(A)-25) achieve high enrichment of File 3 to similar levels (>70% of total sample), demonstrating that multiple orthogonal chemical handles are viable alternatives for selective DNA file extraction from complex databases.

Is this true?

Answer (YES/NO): NO